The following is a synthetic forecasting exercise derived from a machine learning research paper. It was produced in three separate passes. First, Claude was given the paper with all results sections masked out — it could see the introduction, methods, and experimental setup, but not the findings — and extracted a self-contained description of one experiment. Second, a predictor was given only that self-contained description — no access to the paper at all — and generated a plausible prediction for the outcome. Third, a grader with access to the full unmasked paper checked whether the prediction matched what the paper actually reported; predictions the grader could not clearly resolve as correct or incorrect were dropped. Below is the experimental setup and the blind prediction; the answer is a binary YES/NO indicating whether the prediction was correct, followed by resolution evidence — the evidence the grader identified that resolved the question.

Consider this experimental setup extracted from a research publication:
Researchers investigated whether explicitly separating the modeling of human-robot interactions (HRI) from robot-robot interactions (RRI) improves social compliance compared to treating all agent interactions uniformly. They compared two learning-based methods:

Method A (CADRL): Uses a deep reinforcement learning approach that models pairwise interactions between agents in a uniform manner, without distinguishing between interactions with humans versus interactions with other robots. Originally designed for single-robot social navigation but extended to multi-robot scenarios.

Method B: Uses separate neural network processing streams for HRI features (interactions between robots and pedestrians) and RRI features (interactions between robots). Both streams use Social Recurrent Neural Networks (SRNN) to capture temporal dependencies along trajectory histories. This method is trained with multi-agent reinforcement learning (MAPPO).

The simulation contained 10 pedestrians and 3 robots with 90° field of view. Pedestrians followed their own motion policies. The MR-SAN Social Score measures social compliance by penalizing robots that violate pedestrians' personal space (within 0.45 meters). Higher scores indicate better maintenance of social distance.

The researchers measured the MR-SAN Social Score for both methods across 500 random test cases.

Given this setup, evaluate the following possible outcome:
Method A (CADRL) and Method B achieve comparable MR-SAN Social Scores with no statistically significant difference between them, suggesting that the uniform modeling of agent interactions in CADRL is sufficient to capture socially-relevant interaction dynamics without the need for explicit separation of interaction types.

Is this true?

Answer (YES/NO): NO